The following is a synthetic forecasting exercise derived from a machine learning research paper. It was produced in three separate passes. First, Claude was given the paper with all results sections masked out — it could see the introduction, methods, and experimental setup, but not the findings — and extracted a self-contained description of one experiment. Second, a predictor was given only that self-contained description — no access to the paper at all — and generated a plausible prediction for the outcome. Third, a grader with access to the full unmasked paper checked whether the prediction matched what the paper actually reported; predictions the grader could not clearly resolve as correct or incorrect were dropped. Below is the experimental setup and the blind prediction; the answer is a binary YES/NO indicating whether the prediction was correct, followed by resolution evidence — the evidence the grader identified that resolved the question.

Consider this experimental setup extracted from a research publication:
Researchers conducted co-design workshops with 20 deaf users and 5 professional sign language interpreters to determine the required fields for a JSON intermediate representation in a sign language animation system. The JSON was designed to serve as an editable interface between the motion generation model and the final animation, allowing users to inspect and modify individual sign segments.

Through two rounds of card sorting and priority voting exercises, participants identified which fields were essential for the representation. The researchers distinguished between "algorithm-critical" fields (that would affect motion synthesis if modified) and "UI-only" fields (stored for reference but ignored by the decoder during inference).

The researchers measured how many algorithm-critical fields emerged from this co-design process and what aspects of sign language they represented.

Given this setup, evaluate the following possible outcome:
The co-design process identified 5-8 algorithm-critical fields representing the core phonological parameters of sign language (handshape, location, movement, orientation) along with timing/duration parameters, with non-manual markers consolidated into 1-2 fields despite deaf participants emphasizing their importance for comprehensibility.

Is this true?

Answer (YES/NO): NO